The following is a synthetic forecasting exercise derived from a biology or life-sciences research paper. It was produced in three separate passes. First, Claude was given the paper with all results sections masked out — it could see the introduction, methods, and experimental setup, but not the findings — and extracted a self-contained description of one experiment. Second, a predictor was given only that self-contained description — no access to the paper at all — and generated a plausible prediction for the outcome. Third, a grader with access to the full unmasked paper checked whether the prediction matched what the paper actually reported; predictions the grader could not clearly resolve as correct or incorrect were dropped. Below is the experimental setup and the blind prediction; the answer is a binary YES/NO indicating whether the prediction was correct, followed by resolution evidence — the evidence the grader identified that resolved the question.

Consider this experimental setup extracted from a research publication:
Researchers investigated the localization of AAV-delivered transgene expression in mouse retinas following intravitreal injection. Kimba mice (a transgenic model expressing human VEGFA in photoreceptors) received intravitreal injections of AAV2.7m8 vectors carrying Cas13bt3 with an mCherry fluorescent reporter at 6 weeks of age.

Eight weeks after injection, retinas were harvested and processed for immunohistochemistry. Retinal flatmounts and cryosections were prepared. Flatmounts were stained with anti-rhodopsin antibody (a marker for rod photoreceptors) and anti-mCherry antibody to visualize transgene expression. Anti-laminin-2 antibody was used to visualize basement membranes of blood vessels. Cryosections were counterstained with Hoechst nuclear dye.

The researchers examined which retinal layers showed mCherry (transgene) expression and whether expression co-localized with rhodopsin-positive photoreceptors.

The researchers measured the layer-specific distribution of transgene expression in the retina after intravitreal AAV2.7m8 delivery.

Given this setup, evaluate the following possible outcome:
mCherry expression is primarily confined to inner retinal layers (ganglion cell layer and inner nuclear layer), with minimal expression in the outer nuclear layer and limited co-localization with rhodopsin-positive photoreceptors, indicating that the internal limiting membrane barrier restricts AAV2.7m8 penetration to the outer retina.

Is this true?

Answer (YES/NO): NO